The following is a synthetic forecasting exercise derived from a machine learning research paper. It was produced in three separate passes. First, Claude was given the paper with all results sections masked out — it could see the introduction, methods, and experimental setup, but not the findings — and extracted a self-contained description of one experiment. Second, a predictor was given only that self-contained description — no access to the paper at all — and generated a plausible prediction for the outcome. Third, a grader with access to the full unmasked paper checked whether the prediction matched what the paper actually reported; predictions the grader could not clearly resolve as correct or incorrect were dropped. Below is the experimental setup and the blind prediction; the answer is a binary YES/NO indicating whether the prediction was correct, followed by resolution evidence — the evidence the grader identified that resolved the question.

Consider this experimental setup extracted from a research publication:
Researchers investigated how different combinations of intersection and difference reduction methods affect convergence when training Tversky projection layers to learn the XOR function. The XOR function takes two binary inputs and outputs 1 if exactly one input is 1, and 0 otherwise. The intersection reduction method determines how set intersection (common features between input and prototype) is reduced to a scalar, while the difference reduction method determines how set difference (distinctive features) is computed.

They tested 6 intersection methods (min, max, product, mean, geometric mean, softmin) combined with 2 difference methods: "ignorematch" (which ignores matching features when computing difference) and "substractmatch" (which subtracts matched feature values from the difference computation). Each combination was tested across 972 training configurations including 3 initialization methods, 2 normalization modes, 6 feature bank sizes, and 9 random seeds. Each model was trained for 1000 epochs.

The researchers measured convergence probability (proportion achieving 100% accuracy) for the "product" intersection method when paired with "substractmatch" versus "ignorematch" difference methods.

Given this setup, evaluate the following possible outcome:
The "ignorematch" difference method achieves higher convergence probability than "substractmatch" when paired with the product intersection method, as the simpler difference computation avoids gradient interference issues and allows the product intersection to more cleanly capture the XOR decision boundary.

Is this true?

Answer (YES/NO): NO